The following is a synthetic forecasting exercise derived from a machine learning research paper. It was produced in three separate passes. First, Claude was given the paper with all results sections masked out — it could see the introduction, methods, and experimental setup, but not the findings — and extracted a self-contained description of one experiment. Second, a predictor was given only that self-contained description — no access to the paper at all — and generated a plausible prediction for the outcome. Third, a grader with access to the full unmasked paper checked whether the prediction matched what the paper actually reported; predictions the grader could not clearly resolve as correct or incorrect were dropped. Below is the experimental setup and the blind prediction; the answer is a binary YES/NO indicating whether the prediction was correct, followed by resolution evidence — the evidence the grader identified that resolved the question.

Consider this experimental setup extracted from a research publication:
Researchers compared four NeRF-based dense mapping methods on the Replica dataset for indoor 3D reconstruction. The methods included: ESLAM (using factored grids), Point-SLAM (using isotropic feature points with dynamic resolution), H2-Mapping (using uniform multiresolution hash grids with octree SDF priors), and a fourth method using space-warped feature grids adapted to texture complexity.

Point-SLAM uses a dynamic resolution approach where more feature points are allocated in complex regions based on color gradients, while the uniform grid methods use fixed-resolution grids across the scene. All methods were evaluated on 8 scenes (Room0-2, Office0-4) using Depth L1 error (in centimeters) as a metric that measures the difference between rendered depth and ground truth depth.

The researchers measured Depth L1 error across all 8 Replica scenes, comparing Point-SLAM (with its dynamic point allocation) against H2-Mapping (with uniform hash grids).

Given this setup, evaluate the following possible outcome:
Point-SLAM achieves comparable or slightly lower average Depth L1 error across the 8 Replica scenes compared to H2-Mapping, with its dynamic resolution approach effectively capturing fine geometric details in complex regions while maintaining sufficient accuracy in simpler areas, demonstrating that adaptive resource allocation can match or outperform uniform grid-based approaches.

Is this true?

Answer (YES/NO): YES